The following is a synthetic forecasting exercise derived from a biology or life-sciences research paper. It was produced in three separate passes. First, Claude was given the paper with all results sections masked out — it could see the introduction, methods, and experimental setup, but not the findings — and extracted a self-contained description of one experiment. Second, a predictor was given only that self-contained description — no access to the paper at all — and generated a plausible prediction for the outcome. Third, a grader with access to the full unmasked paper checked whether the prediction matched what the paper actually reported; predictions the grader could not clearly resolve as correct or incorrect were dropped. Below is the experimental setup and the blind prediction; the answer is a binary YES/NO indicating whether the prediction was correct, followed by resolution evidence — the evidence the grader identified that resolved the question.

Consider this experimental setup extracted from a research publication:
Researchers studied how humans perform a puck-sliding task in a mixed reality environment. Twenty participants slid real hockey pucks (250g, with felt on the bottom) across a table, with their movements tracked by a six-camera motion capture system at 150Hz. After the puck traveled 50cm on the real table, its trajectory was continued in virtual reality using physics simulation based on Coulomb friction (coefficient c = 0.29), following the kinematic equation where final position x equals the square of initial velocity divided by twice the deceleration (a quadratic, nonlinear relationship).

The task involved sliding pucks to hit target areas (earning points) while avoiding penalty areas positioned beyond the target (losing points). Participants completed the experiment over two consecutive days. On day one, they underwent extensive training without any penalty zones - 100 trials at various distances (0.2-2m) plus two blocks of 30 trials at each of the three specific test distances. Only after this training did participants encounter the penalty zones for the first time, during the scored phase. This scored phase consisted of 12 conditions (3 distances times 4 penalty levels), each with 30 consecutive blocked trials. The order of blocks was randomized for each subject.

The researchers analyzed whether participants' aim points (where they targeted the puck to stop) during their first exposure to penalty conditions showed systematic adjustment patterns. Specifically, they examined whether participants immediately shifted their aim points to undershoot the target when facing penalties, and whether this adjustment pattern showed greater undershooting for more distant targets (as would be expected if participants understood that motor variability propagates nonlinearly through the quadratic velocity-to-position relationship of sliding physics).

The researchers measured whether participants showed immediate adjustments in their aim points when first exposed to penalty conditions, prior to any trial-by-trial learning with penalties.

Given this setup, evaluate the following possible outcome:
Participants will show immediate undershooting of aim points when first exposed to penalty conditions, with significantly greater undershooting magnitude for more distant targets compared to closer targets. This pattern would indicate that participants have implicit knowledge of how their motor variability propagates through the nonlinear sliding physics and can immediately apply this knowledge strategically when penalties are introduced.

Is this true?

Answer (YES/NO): YES